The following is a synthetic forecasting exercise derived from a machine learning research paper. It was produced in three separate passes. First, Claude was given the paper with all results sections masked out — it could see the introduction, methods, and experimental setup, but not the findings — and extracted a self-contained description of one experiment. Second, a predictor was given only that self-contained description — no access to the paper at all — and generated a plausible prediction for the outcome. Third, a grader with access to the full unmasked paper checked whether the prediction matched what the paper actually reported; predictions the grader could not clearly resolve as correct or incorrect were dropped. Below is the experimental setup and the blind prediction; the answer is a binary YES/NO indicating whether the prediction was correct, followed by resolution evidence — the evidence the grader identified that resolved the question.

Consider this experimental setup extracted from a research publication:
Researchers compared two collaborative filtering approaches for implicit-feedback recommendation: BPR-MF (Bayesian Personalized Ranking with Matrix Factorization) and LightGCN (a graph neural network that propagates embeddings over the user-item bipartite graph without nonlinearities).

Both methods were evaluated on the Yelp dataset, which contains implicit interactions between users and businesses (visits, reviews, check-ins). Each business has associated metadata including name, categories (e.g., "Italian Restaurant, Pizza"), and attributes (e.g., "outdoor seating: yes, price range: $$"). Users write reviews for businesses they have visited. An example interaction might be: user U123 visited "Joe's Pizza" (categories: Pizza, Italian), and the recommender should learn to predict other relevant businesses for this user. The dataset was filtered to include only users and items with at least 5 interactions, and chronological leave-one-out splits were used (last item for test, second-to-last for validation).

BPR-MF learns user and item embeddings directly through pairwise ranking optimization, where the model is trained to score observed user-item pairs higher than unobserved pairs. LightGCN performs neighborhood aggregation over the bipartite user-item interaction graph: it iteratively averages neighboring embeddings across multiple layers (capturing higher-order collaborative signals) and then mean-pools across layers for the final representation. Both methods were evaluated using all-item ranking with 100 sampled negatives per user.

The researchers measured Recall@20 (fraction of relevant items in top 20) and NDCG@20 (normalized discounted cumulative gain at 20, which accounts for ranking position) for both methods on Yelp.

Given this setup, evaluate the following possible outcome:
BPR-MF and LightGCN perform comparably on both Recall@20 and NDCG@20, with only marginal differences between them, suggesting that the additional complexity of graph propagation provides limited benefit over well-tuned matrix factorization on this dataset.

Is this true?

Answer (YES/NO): NO